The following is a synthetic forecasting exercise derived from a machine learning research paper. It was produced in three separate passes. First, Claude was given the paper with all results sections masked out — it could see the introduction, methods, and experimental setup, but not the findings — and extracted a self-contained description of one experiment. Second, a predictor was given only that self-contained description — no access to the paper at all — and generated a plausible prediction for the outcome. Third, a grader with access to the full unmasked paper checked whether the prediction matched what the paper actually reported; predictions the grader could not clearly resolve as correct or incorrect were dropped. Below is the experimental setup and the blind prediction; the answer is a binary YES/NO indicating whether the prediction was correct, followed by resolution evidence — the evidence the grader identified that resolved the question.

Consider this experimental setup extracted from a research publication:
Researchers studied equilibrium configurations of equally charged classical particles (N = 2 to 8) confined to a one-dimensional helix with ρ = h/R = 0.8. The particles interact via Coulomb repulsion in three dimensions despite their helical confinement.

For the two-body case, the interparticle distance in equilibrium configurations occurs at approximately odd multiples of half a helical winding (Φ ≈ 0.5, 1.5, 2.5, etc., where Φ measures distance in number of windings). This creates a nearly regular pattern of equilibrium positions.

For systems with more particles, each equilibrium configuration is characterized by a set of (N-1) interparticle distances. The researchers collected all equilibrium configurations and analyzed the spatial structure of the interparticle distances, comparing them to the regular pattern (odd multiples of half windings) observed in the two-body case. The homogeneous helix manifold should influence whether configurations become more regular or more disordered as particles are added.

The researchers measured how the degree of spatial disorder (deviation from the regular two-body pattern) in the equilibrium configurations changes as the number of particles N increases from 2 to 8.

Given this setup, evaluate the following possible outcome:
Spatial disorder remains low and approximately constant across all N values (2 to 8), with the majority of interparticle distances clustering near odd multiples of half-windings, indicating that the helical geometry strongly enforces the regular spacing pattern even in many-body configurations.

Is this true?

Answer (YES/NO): NO